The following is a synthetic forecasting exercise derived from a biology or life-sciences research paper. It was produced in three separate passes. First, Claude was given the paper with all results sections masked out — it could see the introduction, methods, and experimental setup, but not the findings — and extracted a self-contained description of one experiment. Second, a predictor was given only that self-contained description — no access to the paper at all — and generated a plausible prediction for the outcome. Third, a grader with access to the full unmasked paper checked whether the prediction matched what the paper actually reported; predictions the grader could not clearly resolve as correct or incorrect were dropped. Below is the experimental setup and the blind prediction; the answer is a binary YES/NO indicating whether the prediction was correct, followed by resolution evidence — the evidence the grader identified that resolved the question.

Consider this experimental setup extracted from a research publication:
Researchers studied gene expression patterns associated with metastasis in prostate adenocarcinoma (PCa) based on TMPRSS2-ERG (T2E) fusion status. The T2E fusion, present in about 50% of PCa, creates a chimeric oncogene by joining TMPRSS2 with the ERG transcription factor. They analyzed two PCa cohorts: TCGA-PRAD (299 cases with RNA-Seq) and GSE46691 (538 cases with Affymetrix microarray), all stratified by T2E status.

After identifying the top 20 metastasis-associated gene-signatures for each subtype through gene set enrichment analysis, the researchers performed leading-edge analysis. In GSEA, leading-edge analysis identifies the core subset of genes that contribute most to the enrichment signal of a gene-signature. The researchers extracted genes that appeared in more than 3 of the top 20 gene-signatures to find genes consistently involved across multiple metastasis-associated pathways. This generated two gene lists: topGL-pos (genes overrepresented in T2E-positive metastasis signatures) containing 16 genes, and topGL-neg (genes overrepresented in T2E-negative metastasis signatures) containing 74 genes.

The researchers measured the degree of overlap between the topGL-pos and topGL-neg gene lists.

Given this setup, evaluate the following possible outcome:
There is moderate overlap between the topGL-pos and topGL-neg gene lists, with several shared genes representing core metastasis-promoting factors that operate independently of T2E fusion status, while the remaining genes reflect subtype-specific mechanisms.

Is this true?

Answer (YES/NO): NO